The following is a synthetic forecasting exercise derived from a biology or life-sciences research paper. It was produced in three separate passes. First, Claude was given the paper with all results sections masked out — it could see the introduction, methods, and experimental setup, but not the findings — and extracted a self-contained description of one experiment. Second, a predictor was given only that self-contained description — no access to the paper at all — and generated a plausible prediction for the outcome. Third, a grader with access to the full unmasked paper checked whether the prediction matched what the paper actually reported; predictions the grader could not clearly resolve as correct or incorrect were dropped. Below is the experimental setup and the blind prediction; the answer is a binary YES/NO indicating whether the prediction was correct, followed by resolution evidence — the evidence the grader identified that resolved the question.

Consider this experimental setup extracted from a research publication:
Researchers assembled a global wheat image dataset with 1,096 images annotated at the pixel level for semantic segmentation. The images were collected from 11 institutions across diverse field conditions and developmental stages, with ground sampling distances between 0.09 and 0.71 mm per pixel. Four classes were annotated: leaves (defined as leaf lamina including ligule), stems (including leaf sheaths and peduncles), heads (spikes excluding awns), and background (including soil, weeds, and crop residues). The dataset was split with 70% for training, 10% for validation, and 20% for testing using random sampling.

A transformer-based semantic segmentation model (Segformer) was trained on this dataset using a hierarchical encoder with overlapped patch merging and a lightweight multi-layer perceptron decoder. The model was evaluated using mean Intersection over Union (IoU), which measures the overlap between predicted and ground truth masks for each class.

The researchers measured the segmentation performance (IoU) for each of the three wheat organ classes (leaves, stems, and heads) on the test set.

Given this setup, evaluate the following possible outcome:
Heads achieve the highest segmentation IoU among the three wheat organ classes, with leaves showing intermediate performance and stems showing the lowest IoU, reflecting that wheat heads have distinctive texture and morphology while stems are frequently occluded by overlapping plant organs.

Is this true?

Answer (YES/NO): NO